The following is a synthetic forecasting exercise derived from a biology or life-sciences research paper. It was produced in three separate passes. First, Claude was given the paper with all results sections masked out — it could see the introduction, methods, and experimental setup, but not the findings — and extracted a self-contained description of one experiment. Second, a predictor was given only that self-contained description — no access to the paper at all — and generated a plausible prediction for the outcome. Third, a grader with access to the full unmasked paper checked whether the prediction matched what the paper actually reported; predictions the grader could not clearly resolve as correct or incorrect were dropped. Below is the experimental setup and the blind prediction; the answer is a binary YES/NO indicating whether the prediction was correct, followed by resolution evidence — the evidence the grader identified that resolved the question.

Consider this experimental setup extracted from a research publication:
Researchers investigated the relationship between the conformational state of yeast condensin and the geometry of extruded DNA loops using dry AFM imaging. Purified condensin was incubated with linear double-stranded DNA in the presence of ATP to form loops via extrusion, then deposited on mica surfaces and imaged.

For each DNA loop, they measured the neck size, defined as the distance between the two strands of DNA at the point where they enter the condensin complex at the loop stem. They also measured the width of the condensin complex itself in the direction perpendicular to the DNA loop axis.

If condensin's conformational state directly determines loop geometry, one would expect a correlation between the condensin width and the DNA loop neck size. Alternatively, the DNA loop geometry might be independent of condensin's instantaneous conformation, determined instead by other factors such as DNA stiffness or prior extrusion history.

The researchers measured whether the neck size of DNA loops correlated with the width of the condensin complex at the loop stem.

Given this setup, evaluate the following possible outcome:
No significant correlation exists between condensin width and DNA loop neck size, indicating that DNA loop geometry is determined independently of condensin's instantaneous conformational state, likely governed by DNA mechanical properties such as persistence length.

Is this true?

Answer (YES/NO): NO